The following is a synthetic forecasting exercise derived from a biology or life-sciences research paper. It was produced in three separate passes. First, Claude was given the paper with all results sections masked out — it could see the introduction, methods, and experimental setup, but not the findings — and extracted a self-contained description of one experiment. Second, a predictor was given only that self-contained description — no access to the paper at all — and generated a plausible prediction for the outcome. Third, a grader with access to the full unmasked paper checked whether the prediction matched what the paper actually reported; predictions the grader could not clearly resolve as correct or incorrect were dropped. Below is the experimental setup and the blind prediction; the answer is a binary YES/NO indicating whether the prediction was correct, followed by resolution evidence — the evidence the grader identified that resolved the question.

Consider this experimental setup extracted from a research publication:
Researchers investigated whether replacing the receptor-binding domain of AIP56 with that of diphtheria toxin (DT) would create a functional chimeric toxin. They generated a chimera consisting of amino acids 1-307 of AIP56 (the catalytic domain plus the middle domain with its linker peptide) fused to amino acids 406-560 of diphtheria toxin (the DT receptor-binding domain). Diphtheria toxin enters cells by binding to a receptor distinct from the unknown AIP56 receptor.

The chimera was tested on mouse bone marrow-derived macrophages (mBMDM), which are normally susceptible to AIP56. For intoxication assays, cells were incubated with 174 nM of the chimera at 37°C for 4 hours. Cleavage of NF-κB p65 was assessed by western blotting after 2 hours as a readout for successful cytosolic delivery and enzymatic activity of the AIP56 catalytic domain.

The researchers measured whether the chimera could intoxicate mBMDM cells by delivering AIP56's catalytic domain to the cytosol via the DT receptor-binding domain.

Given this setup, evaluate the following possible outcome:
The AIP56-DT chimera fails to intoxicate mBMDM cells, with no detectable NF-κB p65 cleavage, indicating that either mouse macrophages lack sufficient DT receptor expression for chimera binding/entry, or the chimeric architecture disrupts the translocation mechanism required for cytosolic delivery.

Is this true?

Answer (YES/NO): YES